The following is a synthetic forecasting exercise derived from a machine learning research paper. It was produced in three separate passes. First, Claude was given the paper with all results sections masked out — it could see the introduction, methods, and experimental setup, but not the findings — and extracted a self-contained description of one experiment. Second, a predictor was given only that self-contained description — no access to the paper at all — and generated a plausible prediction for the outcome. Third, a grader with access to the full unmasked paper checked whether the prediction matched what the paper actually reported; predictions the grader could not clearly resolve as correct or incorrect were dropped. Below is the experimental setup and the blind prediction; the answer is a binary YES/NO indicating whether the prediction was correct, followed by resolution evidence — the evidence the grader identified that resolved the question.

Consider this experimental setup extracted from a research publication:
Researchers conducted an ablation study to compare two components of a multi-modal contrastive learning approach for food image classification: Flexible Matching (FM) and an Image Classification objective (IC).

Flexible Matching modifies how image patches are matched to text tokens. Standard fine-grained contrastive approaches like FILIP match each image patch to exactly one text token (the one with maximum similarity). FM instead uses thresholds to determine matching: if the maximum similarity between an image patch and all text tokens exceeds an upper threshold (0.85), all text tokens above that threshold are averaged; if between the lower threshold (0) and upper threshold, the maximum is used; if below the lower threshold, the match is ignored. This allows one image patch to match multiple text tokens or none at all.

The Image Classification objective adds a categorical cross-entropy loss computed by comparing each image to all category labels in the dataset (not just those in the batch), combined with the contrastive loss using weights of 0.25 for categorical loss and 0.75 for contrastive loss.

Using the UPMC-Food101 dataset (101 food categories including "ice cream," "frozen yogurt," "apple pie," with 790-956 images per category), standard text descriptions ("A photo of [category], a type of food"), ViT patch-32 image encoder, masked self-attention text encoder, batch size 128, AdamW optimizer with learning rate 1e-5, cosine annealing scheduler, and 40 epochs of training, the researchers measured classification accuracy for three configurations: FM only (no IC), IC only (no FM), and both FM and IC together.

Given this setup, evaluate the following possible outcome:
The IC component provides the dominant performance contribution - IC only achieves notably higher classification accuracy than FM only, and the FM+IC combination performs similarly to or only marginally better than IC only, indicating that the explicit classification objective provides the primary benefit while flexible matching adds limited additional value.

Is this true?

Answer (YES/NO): NO